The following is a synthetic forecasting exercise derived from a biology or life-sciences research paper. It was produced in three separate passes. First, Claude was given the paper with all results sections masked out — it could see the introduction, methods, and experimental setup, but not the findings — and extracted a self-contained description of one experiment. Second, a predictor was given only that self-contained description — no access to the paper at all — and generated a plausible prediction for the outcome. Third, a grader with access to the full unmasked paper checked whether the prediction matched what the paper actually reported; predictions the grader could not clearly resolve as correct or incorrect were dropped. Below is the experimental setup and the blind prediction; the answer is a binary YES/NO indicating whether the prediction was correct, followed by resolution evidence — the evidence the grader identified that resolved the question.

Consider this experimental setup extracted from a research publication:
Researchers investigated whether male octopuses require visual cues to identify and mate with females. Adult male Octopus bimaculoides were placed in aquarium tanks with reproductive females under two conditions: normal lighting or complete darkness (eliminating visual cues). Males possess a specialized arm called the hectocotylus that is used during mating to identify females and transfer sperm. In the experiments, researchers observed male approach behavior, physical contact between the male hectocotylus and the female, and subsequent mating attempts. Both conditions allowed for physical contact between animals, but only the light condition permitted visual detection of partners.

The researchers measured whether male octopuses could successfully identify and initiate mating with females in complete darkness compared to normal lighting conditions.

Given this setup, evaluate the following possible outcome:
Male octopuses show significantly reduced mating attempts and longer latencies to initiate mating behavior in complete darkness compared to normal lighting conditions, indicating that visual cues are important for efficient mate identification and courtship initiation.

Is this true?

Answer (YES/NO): NO